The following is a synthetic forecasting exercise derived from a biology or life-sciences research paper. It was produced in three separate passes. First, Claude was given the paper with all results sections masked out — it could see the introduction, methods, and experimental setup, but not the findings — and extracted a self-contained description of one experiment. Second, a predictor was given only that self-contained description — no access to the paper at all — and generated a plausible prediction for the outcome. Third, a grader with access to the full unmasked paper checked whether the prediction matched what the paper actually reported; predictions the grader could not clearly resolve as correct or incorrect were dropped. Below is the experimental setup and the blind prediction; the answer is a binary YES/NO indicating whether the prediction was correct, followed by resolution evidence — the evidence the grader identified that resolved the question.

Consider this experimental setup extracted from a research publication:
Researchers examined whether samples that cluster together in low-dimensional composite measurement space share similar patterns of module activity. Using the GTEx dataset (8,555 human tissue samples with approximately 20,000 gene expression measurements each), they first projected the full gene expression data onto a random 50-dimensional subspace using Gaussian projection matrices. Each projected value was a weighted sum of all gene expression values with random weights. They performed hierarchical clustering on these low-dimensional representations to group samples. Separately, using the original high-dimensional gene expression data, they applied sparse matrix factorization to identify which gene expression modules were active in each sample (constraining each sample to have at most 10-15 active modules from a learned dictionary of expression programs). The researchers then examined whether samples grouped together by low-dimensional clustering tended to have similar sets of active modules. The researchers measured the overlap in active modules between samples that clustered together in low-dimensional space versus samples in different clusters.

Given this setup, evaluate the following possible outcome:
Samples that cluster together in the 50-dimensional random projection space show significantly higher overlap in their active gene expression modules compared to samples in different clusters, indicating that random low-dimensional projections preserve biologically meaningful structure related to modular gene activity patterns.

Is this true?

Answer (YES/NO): YES